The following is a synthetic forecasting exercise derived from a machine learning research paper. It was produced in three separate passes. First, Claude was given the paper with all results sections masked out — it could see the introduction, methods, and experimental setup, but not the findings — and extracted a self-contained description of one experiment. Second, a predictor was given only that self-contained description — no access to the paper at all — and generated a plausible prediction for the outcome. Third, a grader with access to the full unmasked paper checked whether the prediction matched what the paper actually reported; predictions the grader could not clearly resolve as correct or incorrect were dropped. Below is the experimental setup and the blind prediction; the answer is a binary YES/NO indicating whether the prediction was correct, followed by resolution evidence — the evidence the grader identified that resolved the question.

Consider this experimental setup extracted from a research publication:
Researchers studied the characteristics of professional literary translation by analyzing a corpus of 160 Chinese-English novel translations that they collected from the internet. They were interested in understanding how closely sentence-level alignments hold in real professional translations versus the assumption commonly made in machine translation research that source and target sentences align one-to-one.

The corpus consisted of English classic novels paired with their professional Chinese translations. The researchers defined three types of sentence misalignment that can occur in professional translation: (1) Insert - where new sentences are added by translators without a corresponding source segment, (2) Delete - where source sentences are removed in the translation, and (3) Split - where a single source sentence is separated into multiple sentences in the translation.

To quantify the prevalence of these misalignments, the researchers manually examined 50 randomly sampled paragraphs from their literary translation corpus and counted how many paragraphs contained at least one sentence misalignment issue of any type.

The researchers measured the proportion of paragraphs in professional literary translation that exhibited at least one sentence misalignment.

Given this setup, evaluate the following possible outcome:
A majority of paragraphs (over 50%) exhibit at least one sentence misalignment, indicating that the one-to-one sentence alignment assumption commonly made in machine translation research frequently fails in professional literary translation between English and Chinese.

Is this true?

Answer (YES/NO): NO